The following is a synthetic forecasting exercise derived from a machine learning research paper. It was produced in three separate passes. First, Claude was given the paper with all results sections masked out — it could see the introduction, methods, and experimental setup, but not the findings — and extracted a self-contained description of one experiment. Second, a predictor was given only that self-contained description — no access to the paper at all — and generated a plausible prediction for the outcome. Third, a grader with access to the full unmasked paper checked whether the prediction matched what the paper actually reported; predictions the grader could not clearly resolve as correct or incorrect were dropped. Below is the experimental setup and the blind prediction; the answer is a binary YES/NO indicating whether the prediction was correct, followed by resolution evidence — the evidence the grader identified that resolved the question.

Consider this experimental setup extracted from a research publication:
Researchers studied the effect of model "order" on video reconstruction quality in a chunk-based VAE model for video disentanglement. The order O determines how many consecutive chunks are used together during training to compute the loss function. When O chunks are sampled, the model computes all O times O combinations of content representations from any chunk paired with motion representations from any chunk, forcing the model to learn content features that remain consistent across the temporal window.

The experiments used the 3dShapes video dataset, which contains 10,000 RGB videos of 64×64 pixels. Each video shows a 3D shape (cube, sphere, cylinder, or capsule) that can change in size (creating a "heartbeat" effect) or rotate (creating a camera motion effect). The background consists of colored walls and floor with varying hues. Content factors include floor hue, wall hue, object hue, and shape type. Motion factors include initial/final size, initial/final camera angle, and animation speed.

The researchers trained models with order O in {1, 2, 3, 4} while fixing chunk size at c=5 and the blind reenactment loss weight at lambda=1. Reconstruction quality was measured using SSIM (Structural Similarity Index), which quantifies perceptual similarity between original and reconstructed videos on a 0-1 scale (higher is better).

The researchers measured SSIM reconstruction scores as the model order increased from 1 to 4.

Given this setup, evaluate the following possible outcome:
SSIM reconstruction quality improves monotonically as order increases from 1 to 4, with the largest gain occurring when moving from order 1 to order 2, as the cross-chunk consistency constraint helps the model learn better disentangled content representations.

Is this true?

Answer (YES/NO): NO